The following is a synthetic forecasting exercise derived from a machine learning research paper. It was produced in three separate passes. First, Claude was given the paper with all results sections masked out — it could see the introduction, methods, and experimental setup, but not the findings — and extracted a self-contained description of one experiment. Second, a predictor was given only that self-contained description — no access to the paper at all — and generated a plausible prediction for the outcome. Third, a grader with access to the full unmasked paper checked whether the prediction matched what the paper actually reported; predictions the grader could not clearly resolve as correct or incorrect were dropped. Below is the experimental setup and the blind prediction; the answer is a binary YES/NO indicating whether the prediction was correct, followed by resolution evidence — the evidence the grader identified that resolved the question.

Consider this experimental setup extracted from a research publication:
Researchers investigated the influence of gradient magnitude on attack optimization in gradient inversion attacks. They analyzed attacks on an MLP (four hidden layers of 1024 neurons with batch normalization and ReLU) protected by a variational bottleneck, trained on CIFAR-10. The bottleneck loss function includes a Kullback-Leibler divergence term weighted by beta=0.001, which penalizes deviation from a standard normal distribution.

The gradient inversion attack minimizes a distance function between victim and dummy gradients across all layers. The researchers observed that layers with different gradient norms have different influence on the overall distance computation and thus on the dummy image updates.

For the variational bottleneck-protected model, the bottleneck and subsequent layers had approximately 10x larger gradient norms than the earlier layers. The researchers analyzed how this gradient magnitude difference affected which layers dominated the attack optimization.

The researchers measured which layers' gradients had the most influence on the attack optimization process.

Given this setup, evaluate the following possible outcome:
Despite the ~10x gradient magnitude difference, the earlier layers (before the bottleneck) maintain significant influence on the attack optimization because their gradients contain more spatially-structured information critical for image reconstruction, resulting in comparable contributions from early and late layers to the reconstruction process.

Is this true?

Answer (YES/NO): NO